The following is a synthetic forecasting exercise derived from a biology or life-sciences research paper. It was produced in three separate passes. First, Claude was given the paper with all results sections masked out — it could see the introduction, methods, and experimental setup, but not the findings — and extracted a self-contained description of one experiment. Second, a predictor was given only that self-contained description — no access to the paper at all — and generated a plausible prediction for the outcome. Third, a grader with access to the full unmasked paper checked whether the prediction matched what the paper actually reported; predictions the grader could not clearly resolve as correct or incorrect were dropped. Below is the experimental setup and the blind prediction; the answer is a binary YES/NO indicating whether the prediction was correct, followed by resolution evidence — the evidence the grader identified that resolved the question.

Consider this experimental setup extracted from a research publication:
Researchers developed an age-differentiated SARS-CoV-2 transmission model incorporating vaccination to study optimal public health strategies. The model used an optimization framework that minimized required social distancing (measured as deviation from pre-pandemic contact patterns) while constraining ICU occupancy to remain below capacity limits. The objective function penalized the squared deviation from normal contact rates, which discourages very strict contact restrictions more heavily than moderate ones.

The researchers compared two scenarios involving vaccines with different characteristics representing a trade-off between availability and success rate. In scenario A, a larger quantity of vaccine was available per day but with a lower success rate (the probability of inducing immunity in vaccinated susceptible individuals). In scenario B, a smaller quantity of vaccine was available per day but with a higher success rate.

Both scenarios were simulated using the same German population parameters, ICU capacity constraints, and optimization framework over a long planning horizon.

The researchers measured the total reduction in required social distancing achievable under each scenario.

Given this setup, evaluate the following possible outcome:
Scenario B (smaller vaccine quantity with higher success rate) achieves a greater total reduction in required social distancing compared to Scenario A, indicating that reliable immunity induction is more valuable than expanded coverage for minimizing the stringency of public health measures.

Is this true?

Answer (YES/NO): NO